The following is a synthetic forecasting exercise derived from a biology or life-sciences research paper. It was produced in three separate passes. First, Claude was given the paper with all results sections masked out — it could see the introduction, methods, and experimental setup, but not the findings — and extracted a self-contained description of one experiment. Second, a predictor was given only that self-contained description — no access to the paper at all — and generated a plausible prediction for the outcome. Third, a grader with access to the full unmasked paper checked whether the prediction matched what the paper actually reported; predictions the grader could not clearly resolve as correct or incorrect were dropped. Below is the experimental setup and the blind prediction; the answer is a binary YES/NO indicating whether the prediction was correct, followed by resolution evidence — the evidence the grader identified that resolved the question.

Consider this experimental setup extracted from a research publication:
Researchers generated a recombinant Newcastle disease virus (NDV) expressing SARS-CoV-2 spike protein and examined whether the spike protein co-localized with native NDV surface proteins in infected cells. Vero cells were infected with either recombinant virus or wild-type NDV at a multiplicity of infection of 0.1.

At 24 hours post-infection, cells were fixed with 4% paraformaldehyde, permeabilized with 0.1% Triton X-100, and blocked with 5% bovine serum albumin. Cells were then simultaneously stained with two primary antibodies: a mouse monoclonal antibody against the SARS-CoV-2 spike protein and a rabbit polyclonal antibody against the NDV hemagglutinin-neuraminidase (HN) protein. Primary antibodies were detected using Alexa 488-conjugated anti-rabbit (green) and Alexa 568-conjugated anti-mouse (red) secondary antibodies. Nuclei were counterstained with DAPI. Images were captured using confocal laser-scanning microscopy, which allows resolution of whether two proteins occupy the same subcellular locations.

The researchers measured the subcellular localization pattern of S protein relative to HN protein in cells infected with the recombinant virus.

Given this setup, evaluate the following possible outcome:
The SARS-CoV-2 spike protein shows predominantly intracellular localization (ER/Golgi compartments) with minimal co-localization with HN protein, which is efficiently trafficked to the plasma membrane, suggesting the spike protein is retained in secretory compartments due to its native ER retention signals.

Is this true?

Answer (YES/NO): NO